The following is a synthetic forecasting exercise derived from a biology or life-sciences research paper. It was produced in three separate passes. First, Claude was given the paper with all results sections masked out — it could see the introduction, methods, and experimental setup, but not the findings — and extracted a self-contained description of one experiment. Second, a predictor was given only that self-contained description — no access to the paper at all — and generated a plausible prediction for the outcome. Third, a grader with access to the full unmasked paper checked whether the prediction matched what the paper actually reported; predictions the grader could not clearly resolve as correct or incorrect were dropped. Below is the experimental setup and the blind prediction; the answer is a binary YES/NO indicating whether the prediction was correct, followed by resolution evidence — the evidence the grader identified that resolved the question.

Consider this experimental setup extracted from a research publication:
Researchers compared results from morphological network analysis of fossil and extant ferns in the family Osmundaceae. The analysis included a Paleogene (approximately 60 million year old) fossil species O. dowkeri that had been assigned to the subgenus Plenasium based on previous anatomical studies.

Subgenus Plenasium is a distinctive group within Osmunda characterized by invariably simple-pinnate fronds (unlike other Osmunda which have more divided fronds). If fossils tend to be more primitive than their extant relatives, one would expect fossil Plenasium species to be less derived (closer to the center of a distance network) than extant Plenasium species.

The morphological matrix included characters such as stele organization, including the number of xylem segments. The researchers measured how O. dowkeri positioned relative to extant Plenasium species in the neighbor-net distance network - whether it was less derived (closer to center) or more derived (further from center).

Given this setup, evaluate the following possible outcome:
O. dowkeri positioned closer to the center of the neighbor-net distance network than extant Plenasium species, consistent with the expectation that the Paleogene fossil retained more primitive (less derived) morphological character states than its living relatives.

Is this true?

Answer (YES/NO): NO